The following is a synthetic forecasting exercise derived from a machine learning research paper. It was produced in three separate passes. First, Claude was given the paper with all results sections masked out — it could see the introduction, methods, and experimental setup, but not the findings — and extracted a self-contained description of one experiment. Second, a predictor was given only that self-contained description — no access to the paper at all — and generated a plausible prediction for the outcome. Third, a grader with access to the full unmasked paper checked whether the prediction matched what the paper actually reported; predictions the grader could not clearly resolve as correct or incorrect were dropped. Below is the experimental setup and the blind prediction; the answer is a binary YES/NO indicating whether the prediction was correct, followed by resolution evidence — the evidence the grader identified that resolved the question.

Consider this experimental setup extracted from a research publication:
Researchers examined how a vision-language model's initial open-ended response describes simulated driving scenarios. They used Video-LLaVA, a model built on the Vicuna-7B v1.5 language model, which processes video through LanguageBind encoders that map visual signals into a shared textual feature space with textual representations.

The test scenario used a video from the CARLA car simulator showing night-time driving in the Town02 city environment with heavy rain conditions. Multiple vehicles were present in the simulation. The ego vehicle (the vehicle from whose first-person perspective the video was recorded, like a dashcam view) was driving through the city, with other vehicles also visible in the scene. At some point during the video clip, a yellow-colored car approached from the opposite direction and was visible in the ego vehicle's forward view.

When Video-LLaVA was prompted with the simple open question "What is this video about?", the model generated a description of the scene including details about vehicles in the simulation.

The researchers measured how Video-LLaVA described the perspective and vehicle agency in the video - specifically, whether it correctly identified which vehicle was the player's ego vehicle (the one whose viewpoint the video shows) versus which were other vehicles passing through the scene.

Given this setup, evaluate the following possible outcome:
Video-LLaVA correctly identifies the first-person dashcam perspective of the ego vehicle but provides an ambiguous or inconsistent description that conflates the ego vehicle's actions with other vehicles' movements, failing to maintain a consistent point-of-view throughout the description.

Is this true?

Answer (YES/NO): NO